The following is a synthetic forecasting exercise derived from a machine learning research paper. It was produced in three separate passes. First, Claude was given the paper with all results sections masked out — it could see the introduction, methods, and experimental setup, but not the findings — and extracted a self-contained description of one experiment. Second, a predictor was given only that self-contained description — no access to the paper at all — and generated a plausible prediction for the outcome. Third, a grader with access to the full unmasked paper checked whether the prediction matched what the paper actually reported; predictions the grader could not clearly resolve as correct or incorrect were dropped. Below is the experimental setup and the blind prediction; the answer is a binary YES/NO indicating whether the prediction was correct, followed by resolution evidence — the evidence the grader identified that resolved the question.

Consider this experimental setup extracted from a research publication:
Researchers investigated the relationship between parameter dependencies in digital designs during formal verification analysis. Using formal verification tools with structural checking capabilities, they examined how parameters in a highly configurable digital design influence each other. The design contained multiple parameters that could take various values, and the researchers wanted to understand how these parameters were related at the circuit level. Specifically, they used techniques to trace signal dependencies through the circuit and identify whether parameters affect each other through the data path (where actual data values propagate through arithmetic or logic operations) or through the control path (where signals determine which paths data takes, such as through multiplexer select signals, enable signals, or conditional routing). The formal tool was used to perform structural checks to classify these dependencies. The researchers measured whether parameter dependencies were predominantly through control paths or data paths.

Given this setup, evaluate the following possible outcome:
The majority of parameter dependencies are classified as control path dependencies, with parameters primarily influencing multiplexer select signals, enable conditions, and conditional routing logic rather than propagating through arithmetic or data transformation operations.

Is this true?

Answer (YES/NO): YES